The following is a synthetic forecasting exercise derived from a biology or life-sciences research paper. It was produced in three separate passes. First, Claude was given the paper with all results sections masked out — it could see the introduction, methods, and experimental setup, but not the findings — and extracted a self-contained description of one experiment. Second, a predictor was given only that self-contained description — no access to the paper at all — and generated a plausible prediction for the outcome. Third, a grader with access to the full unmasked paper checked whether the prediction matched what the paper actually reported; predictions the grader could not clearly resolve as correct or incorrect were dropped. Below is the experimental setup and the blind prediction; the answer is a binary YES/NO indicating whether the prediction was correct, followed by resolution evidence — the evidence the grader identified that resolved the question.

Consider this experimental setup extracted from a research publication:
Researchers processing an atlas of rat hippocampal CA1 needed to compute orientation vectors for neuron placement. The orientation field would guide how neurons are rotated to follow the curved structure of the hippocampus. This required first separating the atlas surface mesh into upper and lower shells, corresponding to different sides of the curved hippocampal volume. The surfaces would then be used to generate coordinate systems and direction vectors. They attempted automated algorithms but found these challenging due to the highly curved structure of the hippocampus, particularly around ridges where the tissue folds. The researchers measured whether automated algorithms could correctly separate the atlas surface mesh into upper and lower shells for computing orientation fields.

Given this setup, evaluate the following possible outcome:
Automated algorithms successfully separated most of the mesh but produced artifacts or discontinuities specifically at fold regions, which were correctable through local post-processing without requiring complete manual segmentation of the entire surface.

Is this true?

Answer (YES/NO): NO